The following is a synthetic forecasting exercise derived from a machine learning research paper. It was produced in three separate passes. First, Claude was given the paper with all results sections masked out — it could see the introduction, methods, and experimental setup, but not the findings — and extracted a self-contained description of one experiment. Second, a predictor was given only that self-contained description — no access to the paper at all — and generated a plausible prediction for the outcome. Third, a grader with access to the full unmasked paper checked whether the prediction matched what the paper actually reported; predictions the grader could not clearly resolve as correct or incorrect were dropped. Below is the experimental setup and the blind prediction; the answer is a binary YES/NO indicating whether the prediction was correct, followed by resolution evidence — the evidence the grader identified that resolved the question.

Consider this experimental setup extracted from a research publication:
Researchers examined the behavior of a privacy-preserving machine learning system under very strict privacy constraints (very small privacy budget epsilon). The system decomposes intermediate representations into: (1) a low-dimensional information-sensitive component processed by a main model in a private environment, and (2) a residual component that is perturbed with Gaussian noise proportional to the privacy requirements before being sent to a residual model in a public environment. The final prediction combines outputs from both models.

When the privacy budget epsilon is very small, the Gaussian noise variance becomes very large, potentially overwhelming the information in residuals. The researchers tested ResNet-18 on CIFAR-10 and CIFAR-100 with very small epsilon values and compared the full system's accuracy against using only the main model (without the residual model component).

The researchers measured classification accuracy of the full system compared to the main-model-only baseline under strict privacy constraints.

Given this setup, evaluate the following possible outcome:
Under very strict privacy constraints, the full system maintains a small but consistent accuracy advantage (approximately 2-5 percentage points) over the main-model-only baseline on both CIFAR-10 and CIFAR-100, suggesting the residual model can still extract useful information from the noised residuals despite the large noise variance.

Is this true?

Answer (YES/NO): NO